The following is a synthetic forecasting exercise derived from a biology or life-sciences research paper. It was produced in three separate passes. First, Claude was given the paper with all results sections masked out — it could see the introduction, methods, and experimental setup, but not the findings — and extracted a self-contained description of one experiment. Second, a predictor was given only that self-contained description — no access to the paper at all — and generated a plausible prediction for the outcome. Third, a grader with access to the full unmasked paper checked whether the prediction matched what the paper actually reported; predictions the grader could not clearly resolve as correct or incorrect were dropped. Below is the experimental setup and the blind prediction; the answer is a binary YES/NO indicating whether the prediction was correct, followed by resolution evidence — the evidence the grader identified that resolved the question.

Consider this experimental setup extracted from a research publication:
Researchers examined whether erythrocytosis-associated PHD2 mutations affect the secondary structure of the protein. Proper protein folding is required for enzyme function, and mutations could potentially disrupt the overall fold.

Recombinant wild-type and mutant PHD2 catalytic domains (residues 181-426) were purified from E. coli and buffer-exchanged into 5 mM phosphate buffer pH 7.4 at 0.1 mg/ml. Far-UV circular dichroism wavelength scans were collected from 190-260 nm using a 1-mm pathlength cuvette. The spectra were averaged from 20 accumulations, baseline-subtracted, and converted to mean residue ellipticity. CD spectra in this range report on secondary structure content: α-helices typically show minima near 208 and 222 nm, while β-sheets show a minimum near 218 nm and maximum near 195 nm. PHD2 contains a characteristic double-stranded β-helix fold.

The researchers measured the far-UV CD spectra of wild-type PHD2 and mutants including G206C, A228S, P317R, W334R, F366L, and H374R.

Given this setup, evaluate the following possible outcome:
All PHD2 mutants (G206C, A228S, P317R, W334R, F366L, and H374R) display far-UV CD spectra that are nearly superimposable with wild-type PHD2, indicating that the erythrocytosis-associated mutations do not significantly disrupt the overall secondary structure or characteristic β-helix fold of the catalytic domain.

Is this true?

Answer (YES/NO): NO